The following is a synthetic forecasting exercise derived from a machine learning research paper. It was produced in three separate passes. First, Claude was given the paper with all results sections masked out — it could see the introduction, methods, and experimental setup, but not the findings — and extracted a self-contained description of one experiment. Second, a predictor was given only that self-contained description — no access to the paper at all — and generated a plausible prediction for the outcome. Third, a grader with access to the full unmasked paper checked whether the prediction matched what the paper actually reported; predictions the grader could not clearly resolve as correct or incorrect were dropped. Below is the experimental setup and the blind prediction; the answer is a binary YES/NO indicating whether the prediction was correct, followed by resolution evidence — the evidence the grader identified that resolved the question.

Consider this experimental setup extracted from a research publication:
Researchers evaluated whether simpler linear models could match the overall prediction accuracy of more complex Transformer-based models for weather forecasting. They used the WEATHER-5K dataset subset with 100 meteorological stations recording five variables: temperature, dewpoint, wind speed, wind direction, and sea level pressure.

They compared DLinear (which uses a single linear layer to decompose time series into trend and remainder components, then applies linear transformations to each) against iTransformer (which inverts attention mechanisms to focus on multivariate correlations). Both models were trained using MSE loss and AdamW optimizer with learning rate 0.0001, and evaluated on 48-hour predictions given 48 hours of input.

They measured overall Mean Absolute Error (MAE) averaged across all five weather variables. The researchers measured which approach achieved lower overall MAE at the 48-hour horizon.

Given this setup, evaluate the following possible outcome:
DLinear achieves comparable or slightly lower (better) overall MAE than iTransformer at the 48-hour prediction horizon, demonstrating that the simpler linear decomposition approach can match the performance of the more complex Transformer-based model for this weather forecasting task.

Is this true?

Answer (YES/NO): NO